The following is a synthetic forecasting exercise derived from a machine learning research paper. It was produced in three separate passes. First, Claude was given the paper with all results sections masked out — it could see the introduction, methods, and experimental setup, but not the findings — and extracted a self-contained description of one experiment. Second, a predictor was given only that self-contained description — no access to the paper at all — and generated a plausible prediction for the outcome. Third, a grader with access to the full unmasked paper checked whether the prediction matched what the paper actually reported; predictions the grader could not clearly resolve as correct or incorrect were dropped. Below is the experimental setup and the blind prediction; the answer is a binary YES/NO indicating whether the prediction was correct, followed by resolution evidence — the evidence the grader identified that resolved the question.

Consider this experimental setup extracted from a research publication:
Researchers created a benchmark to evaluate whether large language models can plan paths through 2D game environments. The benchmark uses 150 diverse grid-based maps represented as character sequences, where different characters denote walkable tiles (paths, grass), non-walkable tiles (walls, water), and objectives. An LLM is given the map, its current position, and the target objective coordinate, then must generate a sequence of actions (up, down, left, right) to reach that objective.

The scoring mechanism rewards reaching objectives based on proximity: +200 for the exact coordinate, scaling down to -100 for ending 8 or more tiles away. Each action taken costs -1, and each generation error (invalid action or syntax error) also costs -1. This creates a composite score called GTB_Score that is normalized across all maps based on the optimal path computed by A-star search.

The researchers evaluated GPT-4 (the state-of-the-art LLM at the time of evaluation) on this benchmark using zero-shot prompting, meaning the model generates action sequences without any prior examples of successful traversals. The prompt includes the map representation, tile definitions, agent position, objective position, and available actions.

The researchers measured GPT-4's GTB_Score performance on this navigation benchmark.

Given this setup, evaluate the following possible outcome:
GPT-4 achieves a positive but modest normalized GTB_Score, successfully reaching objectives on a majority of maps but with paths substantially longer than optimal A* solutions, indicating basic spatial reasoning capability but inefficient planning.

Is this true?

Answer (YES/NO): NO